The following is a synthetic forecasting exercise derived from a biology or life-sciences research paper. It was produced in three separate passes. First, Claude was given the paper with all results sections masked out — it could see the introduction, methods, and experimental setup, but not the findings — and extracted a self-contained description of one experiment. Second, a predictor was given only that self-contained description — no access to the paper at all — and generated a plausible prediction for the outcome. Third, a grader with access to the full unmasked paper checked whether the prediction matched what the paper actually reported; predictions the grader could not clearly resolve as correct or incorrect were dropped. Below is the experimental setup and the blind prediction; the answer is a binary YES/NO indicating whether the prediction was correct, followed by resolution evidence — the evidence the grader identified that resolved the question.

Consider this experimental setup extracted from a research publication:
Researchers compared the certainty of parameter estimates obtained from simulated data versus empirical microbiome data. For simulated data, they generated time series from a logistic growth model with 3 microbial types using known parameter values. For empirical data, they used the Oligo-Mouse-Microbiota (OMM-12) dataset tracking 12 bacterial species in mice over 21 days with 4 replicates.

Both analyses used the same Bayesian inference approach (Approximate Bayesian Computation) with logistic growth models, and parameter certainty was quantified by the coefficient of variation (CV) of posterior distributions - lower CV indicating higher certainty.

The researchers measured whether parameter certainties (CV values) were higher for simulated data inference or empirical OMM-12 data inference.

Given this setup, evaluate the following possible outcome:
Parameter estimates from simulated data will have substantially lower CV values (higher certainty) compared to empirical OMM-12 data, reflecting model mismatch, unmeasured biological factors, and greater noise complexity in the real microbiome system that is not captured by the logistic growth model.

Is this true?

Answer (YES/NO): YES